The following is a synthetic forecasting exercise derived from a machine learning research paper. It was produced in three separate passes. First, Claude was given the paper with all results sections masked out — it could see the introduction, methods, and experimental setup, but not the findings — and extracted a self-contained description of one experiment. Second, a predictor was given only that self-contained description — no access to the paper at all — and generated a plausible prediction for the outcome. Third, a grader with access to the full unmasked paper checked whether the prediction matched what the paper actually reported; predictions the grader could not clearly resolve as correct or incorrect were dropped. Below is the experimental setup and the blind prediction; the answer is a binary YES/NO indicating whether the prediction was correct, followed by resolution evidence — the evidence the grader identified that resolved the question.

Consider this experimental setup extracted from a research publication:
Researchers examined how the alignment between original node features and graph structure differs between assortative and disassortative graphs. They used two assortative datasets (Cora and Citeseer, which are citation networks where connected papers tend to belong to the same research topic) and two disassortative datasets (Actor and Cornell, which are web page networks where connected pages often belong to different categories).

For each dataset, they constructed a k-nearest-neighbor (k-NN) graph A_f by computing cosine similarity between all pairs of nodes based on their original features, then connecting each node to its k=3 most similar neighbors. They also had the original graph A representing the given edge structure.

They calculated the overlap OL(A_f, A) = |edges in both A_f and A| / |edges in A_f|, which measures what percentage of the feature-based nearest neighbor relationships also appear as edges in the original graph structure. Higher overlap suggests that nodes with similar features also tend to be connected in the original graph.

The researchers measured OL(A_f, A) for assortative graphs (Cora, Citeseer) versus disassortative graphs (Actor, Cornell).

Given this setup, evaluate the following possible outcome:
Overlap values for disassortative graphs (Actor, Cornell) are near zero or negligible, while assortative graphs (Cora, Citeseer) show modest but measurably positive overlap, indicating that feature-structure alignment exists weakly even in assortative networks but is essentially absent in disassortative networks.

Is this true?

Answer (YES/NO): YES